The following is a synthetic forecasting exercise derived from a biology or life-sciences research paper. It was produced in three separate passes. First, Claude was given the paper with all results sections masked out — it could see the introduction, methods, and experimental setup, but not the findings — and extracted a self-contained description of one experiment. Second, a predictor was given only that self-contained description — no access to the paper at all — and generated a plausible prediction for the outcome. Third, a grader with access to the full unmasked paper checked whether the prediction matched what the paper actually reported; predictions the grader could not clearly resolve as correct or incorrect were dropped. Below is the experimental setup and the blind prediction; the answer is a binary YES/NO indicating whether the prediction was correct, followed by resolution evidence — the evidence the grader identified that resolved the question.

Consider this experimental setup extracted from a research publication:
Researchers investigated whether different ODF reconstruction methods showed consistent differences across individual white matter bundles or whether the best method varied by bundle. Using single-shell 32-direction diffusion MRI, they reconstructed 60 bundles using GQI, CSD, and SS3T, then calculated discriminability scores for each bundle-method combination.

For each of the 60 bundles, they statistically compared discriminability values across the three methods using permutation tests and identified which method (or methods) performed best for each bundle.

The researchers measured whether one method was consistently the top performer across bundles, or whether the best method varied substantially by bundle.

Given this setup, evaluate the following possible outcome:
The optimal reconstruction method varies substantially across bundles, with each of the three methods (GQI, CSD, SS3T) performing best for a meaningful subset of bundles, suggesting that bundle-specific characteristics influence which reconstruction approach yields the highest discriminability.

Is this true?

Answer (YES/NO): NO